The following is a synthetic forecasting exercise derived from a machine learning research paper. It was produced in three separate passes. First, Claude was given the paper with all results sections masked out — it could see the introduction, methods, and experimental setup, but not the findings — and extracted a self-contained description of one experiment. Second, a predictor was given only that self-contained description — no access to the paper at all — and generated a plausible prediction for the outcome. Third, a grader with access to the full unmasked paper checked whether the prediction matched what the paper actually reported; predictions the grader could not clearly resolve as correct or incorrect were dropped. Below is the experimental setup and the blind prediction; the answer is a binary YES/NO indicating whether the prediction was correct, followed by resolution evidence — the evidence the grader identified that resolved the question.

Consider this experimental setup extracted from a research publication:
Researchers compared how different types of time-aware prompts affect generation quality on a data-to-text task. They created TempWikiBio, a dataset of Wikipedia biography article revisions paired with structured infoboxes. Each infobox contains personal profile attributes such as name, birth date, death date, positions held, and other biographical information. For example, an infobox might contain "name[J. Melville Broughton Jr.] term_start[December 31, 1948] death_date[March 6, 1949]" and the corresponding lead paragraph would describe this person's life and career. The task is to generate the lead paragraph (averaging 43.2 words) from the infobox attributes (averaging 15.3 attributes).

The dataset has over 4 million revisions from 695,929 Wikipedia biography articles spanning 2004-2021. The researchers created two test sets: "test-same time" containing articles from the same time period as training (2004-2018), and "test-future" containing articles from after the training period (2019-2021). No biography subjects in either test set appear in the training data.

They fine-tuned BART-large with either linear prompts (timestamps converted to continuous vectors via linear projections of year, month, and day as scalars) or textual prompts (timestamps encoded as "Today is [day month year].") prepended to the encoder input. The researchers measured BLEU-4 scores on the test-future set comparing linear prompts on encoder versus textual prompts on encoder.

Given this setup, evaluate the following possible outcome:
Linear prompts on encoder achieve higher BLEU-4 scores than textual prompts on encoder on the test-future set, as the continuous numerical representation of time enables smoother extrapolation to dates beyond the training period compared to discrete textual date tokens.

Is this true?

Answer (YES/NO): YES